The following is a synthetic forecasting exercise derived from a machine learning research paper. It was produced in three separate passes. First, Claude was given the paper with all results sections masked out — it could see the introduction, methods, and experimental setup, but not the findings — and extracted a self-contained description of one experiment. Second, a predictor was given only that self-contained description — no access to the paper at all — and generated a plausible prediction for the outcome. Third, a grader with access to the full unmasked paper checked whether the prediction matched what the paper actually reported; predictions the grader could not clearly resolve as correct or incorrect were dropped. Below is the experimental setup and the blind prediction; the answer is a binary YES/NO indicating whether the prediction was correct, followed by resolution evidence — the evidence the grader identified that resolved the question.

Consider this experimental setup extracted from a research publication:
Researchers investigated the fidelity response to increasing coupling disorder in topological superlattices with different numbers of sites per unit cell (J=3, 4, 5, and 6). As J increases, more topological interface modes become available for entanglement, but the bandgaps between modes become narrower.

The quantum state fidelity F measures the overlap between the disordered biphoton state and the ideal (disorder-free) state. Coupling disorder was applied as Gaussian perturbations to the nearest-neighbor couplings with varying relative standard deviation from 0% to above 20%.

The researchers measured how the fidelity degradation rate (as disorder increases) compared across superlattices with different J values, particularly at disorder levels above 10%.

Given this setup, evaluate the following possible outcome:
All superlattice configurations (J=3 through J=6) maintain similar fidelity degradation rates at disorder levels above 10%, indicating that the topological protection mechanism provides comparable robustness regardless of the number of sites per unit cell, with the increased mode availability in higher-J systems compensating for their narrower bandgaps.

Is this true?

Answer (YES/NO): NO